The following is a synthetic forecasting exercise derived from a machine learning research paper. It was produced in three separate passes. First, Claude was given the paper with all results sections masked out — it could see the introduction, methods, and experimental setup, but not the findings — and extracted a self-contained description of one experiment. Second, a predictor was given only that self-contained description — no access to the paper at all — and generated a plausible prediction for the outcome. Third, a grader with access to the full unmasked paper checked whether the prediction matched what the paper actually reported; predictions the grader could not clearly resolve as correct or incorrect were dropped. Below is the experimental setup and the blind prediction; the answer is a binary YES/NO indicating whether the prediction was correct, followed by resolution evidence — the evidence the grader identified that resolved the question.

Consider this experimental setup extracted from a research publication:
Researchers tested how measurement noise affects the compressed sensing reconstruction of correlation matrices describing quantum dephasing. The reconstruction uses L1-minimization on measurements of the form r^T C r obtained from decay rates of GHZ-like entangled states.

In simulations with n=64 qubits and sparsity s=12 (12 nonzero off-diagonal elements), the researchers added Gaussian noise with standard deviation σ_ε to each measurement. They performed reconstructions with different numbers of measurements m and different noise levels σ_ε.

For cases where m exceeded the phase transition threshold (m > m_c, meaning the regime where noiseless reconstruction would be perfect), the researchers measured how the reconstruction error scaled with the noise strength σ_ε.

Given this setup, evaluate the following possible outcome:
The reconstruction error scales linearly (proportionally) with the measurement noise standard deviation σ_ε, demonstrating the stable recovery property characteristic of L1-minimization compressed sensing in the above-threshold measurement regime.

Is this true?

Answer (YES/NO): YES